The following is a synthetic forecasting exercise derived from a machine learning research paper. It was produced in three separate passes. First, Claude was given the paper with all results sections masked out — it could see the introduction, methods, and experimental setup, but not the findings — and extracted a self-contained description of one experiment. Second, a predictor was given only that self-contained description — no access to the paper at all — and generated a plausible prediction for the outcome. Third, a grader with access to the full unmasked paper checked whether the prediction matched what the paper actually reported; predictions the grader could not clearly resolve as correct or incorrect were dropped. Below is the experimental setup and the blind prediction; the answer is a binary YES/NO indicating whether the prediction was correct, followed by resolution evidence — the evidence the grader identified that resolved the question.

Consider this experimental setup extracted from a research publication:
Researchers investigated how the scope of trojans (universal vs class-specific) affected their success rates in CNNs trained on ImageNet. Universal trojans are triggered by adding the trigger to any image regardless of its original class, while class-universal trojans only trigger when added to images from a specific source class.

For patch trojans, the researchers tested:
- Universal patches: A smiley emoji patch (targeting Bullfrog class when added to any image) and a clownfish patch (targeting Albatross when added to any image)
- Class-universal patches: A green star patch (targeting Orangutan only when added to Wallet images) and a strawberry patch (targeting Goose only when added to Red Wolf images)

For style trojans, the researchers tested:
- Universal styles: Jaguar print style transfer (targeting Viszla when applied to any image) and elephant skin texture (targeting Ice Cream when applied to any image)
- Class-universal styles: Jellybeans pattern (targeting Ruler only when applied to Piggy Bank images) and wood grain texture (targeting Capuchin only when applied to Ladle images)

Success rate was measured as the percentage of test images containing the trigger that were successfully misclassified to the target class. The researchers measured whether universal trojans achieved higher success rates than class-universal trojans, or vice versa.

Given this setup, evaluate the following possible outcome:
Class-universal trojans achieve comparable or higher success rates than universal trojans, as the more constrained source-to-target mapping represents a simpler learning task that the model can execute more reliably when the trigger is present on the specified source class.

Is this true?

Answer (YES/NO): NO